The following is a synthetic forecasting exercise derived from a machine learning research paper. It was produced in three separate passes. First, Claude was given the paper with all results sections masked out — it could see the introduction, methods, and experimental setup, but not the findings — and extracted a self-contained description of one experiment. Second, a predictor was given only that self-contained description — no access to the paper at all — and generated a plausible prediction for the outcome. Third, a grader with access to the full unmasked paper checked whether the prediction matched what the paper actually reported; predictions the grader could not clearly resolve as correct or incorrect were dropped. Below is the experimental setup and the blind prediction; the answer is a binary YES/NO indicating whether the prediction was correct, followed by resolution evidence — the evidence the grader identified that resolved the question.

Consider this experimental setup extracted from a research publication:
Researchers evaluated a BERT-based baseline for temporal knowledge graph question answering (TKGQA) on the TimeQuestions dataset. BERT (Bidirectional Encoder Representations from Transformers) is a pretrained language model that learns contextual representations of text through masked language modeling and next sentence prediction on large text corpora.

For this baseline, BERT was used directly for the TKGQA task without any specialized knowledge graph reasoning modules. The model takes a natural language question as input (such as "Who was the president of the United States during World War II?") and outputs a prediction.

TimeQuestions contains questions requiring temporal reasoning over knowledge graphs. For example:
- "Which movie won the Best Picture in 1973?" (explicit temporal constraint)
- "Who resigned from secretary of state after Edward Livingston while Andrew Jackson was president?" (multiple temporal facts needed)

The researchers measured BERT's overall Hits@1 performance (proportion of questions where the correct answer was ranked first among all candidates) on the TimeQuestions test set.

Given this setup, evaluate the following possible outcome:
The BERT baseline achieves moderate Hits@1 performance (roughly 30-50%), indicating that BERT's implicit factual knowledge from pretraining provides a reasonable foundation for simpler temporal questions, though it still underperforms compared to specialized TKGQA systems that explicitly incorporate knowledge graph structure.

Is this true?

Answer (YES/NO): NO